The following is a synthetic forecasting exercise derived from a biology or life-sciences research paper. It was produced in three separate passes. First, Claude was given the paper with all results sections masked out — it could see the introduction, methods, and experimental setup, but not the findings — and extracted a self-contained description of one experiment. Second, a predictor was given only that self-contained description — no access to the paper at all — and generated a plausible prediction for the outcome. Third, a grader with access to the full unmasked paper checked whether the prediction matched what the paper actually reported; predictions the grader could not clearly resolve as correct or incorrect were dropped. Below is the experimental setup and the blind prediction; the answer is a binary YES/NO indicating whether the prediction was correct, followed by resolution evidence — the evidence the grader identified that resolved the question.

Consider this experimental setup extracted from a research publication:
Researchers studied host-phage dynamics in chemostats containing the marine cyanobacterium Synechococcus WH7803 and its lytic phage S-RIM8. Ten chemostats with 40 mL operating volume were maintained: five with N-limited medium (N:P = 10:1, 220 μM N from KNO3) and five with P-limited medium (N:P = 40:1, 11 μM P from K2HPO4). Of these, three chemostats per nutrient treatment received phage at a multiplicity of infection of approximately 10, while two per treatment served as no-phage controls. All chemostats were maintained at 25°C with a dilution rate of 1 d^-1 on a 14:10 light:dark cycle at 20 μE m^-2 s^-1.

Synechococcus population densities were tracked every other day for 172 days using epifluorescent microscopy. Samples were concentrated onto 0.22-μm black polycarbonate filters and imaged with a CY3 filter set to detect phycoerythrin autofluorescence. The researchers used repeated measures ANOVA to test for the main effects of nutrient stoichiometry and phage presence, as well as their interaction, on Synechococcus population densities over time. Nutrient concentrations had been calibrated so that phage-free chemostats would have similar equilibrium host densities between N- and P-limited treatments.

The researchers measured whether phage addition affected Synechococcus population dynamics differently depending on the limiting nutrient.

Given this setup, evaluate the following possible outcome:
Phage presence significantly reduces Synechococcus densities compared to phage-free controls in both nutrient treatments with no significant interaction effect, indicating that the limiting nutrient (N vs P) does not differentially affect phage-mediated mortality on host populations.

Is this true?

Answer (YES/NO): NO